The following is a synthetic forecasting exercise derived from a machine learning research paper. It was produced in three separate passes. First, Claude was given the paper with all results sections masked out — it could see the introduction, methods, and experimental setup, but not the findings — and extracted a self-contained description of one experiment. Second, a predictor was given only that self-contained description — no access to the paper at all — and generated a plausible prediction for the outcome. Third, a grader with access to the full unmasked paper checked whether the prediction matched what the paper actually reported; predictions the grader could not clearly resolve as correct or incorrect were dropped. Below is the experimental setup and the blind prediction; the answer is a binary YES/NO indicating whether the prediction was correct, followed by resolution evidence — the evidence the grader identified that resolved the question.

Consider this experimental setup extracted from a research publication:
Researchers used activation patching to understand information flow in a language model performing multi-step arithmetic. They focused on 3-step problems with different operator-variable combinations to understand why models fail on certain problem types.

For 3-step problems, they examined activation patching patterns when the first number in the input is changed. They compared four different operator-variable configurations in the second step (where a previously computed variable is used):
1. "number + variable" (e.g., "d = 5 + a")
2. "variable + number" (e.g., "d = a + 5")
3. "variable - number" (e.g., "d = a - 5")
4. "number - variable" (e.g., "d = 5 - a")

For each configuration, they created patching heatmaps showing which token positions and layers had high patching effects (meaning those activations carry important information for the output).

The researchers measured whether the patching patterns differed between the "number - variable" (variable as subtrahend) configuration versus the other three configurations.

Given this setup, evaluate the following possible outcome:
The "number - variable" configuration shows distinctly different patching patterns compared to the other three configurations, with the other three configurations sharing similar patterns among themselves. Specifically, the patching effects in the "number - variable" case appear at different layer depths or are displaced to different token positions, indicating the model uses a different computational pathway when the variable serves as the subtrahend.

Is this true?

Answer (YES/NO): YES